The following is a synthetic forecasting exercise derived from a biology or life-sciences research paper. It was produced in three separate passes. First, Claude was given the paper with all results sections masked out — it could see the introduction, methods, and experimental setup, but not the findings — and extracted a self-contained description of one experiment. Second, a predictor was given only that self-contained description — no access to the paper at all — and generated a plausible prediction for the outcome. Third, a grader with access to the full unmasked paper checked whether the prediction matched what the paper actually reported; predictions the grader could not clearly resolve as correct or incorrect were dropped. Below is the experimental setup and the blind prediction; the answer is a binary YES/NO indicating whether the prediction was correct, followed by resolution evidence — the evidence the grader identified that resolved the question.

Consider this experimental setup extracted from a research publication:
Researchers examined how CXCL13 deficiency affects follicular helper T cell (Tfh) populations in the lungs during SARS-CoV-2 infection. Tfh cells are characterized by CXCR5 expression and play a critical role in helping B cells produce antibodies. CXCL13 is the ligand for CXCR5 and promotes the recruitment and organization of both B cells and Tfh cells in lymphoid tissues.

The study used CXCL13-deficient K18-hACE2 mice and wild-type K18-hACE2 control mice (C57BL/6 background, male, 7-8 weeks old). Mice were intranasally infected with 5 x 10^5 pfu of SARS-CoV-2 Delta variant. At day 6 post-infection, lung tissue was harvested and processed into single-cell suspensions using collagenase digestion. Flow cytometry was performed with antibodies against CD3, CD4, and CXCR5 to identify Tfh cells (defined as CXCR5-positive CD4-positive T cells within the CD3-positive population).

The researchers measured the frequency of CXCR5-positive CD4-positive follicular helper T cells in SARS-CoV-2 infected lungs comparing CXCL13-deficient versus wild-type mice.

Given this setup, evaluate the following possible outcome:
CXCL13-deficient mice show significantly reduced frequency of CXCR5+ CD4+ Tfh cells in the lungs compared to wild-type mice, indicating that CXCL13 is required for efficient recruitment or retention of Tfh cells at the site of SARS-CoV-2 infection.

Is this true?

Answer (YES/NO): YES